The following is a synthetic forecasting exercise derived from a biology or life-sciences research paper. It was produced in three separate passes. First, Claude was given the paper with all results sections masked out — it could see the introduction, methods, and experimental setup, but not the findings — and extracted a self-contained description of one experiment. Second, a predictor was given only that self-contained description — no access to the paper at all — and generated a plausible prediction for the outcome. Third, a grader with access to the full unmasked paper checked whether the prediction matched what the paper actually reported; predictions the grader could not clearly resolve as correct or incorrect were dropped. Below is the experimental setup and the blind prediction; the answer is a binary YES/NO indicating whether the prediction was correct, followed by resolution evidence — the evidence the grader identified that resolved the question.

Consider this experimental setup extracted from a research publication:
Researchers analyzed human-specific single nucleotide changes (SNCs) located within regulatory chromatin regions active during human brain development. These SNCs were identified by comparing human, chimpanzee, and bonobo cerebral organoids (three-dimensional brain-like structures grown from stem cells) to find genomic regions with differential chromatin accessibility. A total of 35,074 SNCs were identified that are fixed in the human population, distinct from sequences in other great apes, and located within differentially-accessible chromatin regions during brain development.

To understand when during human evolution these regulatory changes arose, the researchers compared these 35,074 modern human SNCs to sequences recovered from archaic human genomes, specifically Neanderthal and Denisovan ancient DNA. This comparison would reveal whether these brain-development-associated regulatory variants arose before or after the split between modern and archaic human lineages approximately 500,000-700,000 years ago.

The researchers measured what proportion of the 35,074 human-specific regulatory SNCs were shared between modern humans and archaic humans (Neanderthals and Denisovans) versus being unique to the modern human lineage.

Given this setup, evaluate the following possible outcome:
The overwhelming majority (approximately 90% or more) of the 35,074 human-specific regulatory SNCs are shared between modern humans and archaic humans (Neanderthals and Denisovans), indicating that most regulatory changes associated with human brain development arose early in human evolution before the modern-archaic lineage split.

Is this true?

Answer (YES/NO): YES